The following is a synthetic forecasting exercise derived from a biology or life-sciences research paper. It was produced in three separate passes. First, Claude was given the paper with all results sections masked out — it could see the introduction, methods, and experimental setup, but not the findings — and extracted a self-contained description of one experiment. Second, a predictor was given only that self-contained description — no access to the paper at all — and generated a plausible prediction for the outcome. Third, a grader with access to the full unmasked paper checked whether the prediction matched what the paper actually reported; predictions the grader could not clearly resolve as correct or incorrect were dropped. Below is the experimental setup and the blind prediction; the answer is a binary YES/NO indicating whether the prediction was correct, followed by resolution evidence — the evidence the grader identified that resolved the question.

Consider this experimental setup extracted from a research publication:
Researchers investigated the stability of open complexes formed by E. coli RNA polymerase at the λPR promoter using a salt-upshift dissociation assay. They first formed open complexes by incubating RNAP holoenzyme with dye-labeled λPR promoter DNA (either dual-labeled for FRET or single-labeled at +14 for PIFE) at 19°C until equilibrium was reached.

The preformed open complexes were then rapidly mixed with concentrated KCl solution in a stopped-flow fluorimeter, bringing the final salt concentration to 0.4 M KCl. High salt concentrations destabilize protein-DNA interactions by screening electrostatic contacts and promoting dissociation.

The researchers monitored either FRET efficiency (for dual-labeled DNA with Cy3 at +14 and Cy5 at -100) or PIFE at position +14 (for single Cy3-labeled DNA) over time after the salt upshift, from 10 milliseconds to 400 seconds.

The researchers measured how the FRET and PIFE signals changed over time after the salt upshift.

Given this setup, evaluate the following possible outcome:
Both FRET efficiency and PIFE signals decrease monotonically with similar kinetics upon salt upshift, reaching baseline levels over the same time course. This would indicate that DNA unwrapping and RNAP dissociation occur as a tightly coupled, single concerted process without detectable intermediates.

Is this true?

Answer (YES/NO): NO